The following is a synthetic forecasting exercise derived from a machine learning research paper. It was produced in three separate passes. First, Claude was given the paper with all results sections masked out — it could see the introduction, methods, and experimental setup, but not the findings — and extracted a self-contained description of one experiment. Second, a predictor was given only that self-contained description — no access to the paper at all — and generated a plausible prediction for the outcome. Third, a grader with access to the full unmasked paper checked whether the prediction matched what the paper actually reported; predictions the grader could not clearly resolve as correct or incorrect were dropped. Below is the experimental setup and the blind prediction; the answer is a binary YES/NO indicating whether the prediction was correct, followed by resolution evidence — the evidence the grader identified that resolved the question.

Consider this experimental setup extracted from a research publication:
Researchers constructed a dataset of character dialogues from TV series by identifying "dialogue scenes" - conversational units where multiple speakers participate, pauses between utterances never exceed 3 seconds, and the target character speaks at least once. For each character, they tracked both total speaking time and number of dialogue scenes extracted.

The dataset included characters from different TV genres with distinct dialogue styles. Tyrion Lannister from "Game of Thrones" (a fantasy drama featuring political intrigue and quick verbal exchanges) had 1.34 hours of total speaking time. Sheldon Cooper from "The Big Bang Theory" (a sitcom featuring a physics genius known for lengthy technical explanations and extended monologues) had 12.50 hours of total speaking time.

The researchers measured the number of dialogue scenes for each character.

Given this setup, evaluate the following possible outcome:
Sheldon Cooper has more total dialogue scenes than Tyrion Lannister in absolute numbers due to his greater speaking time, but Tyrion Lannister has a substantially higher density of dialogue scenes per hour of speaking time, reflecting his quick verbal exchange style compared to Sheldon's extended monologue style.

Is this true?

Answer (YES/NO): NO